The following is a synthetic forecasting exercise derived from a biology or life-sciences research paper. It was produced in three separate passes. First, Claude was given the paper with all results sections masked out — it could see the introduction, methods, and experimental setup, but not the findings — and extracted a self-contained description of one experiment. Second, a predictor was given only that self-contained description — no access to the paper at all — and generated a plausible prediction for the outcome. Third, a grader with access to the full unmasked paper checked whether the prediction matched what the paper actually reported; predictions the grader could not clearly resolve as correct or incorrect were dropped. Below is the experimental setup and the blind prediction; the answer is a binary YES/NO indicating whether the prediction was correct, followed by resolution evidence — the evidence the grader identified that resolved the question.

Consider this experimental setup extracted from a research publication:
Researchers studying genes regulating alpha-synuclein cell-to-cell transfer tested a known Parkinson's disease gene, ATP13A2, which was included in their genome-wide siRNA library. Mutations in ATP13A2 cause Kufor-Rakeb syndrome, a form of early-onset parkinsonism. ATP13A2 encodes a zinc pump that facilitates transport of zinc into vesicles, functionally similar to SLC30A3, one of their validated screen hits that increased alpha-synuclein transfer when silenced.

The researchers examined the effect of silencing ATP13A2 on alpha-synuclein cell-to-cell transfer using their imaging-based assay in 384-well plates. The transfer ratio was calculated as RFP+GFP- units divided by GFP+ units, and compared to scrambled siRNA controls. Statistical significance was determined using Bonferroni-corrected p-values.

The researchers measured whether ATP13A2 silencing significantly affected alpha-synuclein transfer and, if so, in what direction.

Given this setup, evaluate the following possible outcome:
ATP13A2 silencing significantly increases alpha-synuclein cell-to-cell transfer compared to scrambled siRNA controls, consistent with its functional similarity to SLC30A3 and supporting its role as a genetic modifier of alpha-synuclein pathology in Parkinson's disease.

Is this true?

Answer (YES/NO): NO